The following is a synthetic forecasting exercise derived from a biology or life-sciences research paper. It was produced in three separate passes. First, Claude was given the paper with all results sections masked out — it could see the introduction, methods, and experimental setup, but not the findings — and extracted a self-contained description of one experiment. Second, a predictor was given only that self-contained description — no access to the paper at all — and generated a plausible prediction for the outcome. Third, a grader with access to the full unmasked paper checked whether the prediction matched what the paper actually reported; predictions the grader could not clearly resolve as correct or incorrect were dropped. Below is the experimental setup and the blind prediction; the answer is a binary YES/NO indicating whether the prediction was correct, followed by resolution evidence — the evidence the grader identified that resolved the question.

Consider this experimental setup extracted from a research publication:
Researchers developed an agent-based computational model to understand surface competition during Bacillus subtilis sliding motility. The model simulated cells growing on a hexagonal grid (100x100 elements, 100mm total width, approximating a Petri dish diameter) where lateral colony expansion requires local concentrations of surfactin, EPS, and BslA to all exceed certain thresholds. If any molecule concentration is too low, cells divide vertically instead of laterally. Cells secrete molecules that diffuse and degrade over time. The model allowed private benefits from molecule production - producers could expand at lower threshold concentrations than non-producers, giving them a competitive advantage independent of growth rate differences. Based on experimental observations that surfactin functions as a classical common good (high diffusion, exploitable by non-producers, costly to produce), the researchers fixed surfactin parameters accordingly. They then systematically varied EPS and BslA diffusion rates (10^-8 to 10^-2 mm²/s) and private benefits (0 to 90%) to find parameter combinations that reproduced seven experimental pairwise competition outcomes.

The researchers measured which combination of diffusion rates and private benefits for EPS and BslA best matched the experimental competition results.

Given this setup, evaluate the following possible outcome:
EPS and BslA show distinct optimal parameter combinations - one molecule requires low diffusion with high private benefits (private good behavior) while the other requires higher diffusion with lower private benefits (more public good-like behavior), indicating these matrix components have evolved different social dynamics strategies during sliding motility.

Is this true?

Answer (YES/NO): YES